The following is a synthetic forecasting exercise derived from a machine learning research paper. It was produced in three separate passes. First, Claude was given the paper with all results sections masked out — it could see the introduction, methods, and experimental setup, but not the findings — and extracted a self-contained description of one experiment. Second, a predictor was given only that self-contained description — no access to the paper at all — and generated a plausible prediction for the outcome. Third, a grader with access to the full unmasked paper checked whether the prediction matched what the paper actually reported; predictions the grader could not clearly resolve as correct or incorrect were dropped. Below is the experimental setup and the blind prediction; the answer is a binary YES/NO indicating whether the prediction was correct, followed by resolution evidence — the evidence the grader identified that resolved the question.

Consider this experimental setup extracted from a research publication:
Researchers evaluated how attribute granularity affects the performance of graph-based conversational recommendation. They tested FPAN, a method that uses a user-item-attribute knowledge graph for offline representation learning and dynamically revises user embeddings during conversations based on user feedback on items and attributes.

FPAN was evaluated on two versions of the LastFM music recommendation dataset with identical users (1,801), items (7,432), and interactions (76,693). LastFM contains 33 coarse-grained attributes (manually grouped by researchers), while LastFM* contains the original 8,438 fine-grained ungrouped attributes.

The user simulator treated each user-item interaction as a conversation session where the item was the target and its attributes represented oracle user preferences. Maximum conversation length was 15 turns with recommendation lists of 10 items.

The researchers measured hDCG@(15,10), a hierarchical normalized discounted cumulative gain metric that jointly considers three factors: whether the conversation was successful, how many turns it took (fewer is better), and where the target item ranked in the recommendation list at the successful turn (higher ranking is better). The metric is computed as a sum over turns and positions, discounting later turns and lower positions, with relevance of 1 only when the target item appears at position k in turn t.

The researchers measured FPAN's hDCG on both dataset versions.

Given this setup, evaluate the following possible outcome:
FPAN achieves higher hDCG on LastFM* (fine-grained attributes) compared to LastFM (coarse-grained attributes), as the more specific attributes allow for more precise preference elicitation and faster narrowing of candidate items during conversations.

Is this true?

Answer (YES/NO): YES